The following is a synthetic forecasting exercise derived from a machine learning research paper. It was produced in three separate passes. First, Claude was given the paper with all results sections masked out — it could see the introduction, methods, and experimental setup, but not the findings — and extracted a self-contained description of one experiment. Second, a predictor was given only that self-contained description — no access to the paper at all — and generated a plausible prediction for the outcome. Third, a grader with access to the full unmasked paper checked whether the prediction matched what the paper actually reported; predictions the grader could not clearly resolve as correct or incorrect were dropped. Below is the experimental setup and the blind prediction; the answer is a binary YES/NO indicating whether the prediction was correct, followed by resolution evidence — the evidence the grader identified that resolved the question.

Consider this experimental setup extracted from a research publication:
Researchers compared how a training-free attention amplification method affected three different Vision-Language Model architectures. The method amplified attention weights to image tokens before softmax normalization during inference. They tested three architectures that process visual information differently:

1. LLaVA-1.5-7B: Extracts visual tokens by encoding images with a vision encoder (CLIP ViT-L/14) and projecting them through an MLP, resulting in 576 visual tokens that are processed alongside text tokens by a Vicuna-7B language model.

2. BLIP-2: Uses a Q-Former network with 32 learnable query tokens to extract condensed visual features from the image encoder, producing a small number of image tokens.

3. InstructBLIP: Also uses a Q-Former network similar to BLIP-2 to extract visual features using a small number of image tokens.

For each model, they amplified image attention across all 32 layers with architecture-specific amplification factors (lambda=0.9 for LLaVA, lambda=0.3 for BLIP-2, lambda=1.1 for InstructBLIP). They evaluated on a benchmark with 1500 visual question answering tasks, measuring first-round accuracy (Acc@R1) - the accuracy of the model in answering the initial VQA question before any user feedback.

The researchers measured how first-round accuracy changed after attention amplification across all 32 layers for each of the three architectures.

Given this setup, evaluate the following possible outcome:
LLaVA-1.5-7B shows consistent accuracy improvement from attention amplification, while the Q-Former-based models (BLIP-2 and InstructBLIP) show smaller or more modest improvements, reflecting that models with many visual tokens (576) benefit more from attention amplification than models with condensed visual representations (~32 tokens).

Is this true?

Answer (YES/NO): NO